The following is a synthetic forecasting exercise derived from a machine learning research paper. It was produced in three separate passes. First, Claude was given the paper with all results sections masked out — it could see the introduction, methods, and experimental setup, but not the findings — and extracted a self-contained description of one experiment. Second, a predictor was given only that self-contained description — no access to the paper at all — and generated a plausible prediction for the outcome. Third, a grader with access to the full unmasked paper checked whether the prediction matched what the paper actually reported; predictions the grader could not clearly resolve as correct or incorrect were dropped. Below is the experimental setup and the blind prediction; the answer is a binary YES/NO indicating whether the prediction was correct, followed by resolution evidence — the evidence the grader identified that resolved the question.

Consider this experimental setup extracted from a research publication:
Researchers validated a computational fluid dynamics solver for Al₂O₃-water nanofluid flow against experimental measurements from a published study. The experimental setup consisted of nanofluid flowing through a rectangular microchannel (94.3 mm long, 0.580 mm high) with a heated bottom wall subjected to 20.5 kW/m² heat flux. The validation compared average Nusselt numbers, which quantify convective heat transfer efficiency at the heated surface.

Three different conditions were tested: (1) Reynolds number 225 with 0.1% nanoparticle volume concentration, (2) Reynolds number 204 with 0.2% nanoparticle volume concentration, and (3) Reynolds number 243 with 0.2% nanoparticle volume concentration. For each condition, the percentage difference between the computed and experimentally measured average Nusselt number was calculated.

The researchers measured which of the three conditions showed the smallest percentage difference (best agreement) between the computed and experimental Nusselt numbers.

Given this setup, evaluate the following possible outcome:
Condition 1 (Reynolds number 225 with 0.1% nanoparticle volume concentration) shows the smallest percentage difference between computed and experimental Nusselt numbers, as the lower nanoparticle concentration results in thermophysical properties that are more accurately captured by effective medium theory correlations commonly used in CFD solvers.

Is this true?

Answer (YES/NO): NO